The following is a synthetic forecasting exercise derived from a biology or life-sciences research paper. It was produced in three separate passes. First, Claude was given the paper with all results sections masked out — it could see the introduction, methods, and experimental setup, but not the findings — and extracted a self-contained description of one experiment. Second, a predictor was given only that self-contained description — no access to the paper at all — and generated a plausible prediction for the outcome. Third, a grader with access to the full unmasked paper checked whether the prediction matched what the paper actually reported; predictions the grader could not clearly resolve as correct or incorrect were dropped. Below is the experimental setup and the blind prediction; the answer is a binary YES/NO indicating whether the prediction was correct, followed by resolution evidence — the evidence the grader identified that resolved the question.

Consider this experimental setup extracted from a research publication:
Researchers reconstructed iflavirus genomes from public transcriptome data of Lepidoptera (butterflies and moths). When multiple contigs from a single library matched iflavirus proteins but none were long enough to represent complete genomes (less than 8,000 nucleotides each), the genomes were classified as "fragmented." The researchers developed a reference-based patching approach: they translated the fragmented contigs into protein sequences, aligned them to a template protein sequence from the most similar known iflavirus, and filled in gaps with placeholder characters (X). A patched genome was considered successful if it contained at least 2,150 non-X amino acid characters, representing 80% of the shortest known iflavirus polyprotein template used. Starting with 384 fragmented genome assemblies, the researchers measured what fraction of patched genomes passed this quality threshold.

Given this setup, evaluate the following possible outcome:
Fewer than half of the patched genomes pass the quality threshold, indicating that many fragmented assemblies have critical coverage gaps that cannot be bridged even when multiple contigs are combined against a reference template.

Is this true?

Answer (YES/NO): NO